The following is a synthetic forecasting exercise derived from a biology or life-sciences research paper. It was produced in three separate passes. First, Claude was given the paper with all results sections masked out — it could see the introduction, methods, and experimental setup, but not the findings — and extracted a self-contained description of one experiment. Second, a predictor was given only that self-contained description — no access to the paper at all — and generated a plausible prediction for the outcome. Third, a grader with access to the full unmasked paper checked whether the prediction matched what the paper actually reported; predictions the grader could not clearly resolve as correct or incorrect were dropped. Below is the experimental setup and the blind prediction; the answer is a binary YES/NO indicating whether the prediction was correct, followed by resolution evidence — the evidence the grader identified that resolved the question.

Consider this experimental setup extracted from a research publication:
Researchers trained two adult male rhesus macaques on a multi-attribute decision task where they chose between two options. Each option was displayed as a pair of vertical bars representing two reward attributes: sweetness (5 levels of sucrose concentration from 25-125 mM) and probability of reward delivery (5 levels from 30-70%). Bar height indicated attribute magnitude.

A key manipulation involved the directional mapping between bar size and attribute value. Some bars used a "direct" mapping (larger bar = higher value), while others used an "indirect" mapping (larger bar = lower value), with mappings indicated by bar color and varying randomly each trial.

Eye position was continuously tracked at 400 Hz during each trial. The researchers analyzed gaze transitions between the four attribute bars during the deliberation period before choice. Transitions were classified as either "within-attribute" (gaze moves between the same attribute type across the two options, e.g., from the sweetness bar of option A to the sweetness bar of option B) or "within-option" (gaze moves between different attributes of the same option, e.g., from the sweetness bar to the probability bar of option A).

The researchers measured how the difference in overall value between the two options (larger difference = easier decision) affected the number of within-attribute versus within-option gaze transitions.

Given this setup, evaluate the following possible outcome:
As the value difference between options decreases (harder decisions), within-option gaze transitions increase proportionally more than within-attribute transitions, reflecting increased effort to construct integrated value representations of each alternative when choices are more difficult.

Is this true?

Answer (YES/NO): NO